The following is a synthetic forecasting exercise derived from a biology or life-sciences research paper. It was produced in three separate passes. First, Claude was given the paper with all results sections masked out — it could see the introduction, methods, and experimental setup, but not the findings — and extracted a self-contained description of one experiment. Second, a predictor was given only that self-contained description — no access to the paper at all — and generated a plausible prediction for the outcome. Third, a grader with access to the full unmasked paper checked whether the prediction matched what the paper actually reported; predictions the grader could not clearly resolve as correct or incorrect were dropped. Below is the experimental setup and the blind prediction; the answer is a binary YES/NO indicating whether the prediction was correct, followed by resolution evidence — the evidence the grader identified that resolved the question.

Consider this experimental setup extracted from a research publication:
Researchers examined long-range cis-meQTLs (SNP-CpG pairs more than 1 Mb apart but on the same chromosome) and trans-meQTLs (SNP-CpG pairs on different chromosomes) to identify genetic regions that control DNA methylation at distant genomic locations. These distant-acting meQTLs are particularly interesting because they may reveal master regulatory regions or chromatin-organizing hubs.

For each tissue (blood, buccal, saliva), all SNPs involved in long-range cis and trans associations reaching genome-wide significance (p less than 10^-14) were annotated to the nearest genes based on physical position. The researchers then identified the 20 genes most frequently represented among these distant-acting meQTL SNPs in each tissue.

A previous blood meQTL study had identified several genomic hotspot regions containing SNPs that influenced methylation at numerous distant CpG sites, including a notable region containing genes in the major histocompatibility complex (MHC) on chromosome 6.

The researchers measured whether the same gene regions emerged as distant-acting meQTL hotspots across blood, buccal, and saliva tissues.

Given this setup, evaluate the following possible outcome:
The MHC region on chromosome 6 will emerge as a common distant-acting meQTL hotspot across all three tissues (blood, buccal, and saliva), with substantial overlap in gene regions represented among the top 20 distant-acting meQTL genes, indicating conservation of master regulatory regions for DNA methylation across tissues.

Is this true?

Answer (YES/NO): NO